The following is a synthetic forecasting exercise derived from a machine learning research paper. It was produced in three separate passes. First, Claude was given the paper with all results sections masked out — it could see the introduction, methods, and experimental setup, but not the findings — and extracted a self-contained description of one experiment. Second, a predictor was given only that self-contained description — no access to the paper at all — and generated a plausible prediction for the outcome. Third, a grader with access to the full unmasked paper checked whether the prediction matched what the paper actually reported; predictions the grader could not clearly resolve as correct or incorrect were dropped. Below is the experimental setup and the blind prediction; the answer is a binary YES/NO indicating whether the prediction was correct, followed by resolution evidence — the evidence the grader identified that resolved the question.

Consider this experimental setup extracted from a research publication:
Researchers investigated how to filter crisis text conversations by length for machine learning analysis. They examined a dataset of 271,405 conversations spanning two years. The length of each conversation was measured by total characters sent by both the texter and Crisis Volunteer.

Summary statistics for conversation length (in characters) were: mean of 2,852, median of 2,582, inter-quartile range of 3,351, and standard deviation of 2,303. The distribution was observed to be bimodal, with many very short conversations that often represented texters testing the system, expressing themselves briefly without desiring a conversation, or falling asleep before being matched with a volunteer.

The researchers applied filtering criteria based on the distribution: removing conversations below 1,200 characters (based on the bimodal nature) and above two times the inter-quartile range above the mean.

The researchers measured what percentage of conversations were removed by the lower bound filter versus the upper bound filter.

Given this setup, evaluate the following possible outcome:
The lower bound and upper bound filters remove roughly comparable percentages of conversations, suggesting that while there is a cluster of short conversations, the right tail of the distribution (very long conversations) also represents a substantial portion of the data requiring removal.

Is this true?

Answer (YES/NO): NO